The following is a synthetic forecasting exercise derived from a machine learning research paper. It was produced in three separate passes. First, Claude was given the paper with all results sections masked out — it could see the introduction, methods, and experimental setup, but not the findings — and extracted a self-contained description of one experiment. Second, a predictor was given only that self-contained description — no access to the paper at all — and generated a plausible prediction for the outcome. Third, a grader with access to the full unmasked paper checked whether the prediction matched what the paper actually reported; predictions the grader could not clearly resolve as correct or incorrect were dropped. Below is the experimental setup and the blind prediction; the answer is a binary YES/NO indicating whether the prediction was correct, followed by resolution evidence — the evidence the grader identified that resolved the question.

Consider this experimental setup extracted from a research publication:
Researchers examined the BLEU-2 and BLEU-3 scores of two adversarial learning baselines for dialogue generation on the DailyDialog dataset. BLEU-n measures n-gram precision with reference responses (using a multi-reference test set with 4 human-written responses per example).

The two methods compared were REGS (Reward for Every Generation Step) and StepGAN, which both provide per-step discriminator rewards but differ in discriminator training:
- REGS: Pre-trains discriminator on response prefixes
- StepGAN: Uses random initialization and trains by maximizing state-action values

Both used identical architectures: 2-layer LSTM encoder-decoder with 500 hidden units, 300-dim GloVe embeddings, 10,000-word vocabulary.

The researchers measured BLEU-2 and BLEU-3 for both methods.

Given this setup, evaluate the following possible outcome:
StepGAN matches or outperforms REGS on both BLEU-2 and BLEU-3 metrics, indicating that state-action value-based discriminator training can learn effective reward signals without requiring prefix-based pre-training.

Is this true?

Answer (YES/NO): NO